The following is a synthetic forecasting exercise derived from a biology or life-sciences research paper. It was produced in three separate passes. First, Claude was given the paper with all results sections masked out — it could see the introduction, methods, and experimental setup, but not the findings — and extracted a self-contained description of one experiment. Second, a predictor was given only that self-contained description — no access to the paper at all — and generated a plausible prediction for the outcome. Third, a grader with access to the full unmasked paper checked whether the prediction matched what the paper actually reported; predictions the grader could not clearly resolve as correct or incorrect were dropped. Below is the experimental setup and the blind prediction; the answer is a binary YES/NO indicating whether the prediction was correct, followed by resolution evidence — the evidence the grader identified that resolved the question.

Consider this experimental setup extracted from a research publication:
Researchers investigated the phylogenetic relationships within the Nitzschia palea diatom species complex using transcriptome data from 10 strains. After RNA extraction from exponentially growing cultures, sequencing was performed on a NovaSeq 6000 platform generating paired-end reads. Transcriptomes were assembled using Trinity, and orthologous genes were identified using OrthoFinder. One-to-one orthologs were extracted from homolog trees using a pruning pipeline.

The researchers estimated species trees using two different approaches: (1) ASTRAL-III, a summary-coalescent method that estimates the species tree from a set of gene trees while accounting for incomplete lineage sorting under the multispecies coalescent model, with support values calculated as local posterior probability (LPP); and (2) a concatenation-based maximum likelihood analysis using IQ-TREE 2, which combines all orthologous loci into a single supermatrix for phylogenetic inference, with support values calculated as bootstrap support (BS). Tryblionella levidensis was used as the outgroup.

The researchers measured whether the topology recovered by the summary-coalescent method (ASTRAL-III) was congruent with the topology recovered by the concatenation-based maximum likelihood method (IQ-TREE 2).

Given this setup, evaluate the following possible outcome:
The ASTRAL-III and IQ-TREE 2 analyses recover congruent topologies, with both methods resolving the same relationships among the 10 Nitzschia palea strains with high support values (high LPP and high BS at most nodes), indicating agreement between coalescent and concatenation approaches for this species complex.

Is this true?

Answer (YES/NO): YES